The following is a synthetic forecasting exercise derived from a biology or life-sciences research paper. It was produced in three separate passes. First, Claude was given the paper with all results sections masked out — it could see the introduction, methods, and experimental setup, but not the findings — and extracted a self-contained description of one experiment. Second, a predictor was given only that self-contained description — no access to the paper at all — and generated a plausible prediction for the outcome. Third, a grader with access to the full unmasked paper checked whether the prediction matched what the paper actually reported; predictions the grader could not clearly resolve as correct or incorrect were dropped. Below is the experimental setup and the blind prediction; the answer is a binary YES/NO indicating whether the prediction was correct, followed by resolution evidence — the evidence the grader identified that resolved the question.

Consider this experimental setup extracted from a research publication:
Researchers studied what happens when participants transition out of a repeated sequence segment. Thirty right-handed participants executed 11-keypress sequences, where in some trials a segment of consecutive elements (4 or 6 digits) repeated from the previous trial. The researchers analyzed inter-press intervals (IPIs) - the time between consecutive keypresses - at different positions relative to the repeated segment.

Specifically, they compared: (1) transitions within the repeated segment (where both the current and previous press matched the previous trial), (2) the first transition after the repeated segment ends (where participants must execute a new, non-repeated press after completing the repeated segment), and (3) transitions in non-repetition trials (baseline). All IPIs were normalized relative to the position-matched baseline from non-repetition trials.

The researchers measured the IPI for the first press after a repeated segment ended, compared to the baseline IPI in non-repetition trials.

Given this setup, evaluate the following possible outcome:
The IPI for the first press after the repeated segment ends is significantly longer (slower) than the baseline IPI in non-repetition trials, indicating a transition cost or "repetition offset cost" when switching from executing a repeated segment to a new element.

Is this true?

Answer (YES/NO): YES